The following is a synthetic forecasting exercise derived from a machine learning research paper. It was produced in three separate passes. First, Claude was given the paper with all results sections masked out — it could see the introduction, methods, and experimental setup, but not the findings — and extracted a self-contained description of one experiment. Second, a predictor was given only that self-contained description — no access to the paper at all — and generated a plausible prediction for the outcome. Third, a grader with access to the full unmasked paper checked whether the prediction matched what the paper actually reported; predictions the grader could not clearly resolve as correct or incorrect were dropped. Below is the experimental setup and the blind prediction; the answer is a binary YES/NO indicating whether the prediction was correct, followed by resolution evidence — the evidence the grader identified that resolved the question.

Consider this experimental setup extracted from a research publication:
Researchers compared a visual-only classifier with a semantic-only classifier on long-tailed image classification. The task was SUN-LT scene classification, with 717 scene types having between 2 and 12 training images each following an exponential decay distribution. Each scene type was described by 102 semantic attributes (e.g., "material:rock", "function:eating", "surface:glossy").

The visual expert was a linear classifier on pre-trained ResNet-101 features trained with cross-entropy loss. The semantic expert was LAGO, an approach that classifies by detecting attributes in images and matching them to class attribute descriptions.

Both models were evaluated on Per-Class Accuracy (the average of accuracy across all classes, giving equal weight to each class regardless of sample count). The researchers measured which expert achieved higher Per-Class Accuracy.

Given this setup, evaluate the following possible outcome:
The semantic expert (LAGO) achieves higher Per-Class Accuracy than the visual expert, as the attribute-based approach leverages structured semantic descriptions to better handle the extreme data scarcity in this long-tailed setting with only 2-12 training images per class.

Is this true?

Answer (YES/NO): NO